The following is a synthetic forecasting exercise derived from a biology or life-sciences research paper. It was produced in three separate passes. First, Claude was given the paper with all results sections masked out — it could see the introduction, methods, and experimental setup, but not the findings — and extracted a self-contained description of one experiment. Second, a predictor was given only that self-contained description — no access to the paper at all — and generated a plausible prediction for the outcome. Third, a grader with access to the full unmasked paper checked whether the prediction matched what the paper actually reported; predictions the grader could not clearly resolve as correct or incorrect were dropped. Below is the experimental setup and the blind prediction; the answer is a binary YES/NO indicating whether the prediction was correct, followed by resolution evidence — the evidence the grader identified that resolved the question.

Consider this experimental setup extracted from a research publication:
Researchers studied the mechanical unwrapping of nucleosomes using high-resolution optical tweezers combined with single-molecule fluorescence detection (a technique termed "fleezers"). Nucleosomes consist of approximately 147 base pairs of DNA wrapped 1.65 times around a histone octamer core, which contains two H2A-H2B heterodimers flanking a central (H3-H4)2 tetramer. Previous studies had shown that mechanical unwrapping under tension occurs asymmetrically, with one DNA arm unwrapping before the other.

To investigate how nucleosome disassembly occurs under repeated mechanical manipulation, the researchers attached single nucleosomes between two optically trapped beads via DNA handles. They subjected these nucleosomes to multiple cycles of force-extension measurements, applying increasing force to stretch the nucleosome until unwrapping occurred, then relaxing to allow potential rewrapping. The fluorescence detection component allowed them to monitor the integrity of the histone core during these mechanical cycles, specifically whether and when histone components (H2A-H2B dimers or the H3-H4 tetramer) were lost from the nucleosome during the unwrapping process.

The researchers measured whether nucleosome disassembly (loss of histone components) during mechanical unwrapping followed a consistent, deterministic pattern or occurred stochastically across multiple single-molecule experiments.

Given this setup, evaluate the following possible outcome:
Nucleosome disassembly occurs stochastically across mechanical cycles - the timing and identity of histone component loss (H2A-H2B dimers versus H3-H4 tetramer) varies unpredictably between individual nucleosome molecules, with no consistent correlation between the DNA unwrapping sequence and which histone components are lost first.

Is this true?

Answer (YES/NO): NO